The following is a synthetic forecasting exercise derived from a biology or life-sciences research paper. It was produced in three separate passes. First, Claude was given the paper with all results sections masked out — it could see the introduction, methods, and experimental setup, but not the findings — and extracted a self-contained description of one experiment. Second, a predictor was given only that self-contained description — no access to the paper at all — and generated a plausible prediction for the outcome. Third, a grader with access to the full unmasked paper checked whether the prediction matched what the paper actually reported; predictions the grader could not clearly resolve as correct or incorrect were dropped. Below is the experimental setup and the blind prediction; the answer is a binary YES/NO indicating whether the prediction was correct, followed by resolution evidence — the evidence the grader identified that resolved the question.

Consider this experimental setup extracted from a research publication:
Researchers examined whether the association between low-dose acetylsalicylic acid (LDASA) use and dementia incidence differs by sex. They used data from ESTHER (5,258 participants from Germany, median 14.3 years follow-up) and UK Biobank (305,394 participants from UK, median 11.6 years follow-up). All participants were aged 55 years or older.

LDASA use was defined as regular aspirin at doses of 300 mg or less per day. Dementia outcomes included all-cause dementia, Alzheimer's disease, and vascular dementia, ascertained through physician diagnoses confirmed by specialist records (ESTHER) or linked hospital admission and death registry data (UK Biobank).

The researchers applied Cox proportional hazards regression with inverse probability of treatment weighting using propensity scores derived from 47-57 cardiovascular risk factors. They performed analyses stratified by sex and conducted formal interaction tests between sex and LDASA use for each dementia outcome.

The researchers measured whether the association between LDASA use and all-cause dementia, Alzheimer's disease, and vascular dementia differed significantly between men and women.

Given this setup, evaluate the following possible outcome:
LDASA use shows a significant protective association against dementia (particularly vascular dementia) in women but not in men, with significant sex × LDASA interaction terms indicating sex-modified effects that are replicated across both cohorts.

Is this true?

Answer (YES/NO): NO